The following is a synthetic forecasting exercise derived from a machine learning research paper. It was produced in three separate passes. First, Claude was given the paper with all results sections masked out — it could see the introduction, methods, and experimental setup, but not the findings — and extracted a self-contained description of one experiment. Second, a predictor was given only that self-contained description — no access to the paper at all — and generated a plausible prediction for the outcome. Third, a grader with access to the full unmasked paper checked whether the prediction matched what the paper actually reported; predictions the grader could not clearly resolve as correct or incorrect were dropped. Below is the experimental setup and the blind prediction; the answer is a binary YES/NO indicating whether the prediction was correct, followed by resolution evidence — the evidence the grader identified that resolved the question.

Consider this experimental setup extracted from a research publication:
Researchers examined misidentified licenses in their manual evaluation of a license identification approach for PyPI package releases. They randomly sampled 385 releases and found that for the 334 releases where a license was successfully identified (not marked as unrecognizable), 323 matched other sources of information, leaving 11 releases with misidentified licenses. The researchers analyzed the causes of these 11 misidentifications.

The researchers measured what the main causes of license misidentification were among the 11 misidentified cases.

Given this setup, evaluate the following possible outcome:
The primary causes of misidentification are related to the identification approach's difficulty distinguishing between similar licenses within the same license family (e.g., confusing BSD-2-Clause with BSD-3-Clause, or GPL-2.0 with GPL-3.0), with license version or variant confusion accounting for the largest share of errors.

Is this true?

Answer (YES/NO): NO